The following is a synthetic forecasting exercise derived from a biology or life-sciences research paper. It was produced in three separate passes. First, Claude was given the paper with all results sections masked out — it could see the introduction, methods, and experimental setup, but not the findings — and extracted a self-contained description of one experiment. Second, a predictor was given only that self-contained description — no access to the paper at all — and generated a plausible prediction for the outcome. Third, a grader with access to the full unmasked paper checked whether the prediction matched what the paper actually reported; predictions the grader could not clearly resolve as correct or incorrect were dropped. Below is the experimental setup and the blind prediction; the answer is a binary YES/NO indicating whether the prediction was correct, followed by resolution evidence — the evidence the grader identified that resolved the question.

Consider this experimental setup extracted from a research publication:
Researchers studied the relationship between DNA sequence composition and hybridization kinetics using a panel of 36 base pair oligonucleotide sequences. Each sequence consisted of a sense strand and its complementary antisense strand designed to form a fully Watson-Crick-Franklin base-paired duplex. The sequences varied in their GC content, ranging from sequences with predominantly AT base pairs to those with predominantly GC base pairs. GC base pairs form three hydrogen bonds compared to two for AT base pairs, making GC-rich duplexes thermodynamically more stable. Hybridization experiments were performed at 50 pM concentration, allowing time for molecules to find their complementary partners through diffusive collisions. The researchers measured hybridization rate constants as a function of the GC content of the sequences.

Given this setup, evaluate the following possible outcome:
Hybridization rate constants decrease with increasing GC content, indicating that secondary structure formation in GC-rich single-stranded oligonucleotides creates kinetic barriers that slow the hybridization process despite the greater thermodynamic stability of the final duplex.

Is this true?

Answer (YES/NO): YES